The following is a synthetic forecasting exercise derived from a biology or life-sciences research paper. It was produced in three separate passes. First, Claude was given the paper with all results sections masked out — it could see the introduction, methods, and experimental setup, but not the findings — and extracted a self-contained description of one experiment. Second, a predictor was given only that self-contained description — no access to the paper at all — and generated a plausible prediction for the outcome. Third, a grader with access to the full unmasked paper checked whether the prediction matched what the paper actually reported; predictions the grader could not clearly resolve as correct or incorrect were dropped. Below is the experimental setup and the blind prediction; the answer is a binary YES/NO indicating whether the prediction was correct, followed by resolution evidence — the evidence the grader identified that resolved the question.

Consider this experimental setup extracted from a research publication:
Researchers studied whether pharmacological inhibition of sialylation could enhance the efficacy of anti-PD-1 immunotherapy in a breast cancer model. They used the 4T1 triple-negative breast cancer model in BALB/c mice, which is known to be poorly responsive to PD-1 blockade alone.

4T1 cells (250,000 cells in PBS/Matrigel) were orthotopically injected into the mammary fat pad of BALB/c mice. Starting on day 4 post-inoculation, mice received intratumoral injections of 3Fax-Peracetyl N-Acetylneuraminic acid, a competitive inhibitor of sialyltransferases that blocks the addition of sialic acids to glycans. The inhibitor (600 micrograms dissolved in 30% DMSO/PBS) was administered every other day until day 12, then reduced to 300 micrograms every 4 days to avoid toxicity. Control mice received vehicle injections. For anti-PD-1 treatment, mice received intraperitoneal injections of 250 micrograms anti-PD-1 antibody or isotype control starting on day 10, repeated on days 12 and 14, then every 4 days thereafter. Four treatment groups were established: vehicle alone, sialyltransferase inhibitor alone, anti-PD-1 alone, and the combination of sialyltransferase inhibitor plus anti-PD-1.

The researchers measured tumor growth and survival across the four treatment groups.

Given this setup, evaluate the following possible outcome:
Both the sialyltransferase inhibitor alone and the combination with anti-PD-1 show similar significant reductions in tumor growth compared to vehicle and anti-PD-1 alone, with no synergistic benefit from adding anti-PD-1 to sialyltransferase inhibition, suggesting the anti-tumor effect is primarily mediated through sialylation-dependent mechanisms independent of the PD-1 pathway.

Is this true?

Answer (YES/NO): NO